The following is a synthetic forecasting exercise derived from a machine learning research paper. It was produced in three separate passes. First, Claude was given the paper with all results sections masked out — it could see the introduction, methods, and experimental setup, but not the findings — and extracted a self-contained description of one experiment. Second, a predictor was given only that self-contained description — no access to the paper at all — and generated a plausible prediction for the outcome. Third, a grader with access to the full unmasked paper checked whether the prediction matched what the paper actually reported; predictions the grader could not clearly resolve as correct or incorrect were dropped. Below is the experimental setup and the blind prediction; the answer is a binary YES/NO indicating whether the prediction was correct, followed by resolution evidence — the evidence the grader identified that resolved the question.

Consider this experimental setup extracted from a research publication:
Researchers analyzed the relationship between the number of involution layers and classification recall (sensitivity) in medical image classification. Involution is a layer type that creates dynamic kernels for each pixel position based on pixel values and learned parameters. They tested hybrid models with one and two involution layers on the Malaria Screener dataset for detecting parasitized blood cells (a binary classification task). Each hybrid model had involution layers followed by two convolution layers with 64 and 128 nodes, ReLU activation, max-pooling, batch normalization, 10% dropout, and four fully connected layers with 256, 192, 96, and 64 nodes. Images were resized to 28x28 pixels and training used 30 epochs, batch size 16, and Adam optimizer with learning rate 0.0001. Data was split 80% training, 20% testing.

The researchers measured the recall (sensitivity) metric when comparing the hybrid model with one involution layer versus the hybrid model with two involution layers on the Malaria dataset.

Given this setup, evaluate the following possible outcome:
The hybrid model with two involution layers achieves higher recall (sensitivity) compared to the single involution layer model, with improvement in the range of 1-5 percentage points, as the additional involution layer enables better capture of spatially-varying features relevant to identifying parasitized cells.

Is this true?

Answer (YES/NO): NO